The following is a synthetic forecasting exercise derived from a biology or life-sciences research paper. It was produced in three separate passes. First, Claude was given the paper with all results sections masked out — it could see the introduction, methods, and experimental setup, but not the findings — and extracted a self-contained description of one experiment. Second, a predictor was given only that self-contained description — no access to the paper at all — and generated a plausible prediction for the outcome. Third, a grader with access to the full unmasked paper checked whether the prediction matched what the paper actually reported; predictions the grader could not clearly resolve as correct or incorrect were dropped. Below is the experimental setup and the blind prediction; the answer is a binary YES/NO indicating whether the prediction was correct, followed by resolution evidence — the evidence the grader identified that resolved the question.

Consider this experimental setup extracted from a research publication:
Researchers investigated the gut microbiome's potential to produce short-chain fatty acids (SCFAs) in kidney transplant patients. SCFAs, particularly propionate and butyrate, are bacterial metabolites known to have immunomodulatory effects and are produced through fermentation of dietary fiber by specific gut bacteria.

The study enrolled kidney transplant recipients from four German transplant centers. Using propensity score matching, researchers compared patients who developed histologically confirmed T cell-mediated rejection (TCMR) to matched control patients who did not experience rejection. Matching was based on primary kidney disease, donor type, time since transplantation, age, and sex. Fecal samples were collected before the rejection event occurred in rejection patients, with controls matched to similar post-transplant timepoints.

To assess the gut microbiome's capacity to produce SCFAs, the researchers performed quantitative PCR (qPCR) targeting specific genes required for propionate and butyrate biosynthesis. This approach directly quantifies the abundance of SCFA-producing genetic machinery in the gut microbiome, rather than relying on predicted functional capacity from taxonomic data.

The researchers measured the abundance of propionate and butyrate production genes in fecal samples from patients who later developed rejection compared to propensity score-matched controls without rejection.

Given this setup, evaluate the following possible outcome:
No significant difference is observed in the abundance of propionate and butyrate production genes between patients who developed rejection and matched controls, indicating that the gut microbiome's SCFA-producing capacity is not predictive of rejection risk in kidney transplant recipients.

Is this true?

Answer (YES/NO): NO